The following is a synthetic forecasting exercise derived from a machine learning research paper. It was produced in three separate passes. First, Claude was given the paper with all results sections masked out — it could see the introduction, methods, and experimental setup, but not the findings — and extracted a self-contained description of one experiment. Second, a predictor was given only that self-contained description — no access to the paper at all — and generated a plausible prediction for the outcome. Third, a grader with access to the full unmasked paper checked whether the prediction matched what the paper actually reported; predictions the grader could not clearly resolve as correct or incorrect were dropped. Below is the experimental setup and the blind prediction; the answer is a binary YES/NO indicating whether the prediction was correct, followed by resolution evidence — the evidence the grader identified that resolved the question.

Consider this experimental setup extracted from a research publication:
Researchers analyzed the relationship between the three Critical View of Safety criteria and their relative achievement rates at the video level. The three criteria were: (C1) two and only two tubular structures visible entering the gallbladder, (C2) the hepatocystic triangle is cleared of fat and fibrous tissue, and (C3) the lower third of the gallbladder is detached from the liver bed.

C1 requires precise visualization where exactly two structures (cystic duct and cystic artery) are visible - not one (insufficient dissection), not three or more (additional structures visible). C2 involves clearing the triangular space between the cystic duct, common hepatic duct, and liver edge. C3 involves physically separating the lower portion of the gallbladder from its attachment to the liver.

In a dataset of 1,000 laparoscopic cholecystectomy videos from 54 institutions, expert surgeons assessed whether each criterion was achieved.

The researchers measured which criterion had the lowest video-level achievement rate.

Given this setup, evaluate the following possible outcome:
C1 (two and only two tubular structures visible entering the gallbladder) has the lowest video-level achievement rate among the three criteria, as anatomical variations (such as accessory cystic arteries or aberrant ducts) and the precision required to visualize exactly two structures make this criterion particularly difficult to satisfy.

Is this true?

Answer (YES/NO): NO